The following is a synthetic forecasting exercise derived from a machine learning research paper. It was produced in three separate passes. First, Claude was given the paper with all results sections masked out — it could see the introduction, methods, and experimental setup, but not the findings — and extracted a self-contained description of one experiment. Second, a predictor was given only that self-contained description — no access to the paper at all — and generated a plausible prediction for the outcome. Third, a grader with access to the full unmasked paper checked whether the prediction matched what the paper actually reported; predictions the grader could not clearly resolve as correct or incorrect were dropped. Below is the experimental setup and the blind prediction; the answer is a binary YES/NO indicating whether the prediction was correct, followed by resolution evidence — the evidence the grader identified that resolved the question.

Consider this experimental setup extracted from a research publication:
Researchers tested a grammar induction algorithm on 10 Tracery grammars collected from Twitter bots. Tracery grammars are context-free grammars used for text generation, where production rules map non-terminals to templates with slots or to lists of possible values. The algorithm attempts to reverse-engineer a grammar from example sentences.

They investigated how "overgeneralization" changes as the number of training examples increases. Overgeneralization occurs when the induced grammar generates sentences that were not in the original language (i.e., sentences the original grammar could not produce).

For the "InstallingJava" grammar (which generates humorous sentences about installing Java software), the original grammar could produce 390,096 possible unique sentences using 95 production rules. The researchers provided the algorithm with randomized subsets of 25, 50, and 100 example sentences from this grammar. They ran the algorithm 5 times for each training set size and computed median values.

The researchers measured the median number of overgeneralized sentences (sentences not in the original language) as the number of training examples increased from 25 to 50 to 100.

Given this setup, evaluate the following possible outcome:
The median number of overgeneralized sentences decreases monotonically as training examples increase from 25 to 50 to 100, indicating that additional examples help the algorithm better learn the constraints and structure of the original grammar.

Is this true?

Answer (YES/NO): NO